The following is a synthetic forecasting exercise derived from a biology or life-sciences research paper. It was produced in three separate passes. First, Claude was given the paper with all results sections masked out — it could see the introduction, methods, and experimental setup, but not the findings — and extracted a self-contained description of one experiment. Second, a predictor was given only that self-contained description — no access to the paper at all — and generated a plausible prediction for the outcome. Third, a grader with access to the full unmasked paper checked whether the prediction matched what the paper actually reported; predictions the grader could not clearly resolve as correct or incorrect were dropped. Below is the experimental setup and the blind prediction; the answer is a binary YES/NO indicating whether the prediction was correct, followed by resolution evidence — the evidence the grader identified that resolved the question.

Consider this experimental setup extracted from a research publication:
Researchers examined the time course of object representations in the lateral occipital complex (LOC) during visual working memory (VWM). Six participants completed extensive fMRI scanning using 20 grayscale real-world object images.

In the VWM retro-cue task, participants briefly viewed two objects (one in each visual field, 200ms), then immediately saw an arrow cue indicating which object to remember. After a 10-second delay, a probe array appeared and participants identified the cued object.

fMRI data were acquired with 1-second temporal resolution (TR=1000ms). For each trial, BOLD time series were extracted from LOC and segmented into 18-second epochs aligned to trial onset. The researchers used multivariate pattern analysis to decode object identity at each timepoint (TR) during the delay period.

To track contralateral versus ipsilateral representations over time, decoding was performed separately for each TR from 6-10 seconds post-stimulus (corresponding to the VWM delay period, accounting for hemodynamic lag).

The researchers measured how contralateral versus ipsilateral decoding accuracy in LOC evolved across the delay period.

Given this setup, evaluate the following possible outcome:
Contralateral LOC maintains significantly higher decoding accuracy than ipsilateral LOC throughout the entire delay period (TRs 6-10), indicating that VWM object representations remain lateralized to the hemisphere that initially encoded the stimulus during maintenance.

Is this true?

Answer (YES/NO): NO